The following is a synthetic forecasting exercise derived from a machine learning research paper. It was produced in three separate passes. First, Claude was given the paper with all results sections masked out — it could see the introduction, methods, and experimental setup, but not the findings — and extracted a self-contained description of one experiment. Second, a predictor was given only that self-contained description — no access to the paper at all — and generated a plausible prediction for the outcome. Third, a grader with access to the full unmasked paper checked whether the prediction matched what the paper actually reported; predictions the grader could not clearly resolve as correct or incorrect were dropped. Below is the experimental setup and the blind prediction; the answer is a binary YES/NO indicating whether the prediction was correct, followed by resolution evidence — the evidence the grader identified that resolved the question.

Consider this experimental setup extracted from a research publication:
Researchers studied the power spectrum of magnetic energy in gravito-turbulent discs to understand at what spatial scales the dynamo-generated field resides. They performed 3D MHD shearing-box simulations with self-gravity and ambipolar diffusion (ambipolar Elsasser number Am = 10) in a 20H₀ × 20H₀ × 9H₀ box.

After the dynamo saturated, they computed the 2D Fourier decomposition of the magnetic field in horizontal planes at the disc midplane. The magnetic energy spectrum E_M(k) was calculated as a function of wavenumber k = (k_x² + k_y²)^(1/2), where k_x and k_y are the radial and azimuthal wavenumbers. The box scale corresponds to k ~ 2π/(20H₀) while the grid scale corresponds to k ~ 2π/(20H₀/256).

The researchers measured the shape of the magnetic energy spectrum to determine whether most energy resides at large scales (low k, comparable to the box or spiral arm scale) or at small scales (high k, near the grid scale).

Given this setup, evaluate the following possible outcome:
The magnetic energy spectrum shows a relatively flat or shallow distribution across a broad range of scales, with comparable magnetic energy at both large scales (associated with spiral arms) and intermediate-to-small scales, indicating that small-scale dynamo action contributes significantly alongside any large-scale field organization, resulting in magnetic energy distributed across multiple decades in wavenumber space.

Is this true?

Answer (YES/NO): NO